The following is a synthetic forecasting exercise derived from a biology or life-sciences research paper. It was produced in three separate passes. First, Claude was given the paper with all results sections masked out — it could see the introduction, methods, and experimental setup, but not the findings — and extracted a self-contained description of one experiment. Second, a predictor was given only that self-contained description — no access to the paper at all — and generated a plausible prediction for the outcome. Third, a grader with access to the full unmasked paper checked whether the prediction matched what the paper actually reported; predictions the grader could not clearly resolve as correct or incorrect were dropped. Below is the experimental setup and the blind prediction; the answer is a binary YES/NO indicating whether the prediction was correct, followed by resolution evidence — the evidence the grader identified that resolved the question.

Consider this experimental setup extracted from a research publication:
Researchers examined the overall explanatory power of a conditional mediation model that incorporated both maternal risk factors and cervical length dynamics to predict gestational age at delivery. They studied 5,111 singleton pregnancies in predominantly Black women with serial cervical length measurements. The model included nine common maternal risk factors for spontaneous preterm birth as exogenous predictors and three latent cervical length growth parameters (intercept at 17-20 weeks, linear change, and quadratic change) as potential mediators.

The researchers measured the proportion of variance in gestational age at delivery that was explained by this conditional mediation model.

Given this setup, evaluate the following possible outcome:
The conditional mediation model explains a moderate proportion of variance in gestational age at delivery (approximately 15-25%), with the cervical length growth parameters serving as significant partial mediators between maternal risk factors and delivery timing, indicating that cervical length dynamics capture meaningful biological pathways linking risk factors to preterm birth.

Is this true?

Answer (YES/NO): NO